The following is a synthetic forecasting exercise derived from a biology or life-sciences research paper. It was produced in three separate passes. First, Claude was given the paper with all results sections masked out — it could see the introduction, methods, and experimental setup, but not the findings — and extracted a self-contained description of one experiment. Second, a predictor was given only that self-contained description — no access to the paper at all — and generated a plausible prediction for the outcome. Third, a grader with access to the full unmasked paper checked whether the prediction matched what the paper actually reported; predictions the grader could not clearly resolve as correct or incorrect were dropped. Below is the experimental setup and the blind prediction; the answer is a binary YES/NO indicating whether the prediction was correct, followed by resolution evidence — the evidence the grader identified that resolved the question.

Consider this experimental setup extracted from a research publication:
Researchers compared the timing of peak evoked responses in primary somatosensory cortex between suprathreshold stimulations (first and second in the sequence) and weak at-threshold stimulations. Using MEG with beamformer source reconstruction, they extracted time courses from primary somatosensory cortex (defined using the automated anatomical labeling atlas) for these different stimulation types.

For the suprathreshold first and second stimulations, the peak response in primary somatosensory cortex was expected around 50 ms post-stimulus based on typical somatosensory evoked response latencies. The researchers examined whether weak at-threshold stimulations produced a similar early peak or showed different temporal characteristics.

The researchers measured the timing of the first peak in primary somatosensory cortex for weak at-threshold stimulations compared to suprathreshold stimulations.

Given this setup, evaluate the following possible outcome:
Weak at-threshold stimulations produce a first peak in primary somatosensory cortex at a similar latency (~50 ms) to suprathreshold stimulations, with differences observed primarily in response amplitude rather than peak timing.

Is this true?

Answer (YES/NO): NO